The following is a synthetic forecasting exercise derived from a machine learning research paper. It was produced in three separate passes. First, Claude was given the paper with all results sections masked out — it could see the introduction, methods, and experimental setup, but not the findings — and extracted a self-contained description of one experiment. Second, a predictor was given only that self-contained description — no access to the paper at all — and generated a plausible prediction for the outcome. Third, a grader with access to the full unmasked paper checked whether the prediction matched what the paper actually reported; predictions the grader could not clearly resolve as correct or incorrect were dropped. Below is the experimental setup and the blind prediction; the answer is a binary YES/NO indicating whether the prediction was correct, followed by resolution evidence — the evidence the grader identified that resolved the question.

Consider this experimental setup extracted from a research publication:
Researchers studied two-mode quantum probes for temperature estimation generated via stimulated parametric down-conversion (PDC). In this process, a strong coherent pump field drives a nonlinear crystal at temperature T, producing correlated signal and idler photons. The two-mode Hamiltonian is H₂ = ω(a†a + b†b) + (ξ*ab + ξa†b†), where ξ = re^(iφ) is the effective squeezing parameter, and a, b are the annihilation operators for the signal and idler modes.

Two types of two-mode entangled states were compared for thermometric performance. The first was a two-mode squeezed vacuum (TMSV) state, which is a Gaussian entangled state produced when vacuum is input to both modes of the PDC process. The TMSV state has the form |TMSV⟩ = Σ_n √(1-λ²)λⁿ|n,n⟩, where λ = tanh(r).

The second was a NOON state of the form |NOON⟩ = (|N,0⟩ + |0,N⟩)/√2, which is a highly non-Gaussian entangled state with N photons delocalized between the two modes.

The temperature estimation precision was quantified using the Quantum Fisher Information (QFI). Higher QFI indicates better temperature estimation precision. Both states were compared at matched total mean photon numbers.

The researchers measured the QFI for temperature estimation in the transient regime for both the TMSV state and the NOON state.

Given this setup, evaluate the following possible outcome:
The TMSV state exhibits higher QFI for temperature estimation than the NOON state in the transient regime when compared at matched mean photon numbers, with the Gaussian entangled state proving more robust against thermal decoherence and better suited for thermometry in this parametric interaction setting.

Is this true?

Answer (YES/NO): YES